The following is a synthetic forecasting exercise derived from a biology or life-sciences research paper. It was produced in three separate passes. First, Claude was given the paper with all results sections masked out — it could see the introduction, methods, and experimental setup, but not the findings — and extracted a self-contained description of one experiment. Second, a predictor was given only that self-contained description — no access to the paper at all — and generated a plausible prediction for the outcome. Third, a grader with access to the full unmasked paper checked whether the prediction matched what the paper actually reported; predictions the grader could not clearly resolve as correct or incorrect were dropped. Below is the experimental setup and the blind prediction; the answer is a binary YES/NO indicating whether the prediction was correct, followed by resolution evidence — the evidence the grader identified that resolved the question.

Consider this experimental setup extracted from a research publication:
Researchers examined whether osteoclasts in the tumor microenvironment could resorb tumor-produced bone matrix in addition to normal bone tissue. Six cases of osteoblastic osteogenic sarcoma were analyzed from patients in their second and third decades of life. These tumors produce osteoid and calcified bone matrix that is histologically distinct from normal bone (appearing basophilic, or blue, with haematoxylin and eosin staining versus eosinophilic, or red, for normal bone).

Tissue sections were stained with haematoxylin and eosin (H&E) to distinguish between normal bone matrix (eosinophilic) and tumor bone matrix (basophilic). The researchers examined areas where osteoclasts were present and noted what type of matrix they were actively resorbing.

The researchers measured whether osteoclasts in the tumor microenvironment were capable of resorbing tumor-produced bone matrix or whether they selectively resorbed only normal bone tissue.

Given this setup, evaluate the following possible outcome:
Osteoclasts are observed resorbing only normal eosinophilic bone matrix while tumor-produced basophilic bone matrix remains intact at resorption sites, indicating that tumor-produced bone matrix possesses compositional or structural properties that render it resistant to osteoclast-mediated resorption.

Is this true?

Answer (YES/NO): NO